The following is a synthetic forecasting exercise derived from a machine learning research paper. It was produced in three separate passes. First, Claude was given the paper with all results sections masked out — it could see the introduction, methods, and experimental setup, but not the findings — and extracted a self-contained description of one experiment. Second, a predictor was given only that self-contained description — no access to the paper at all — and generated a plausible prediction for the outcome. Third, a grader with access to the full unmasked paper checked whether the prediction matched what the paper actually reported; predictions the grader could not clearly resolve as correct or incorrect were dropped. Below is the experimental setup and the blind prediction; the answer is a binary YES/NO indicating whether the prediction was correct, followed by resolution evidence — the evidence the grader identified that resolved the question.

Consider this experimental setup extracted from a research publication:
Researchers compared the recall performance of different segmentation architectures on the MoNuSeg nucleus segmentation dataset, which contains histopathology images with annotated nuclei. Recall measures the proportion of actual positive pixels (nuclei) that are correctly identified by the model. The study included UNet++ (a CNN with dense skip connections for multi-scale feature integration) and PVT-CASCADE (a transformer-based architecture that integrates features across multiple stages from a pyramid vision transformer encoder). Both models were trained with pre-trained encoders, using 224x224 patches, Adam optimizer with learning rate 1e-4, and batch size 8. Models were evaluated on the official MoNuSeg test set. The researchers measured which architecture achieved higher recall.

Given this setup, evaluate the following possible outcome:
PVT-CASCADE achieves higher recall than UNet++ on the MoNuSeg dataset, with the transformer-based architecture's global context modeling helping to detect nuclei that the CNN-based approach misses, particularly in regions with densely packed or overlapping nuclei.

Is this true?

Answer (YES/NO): NO